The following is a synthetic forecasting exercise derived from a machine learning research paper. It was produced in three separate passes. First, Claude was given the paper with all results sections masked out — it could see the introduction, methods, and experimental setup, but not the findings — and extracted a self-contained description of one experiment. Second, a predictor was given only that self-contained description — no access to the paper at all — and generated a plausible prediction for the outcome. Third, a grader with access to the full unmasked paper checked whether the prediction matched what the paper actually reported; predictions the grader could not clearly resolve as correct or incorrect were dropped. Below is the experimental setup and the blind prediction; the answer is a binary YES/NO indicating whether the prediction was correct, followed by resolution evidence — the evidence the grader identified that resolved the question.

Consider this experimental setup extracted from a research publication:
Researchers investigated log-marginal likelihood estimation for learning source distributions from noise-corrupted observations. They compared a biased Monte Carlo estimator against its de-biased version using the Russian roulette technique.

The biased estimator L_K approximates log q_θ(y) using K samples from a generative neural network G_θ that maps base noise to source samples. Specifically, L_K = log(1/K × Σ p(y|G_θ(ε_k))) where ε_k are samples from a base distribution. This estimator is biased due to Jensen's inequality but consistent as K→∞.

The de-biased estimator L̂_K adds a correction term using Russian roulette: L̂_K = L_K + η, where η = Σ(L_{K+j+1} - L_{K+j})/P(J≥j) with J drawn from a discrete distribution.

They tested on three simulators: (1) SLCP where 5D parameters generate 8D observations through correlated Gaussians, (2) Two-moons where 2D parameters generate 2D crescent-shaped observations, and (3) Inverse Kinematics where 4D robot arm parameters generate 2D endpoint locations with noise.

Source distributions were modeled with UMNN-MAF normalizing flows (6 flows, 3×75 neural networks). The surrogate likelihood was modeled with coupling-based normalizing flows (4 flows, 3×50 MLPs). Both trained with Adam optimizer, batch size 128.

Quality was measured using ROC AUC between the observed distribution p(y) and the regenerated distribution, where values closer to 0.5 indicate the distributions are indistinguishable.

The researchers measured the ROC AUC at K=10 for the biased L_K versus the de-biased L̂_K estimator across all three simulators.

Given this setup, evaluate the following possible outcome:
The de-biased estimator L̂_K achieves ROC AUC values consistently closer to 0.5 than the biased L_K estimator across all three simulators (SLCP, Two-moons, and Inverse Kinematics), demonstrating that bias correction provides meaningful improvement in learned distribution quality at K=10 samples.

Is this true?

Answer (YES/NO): YES